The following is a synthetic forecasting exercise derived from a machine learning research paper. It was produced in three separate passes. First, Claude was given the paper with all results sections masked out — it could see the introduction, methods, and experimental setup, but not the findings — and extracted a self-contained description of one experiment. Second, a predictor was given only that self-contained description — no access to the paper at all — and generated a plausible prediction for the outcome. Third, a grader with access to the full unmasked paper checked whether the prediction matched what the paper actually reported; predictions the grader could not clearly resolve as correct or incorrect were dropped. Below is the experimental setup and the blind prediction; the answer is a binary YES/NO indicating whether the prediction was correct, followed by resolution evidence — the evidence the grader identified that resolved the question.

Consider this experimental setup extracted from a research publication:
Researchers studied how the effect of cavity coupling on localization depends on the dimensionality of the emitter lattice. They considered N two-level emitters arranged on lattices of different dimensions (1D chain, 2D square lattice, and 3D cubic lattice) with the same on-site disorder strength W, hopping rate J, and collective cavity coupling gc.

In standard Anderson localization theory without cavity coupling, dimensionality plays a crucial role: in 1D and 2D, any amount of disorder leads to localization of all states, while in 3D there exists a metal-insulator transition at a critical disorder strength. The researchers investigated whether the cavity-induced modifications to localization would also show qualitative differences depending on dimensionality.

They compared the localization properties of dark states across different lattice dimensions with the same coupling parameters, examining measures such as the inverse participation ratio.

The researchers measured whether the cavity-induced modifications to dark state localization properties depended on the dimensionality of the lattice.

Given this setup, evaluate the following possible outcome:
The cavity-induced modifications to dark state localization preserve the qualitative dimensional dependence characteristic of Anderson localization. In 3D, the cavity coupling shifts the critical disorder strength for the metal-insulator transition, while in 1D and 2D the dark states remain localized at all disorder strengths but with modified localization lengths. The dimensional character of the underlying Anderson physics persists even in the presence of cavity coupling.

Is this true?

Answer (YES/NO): NO